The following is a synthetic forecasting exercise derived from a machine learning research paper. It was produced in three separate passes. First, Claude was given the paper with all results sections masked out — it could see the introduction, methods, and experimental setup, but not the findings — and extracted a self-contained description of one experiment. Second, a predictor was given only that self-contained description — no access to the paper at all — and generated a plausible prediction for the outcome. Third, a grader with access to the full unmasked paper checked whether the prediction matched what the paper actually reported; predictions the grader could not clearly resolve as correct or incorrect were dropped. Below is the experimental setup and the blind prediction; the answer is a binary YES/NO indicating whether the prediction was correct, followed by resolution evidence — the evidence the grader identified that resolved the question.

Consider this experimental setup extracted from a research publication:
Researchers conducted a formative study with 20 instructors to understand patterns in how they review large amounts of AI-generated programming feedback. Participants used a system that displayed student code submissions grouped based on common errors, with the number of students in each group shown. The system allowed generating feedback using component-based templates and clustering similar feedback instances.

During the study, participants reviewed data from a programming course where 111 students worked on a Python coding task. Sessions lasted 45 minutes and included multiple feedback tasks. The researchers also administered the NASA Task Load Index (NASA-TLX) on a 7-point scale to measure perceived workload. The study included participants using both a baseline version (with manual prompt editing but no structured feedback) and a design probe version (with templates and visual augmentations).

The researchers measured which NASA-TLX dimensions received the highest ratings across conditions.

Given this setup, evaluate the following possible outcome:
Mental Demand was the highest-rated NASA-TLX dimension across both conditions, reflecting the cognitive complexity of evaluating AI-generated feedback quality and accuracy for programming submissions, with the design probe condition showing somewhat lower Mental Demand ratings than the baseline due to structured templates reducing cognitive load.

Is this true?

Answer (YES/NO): NO